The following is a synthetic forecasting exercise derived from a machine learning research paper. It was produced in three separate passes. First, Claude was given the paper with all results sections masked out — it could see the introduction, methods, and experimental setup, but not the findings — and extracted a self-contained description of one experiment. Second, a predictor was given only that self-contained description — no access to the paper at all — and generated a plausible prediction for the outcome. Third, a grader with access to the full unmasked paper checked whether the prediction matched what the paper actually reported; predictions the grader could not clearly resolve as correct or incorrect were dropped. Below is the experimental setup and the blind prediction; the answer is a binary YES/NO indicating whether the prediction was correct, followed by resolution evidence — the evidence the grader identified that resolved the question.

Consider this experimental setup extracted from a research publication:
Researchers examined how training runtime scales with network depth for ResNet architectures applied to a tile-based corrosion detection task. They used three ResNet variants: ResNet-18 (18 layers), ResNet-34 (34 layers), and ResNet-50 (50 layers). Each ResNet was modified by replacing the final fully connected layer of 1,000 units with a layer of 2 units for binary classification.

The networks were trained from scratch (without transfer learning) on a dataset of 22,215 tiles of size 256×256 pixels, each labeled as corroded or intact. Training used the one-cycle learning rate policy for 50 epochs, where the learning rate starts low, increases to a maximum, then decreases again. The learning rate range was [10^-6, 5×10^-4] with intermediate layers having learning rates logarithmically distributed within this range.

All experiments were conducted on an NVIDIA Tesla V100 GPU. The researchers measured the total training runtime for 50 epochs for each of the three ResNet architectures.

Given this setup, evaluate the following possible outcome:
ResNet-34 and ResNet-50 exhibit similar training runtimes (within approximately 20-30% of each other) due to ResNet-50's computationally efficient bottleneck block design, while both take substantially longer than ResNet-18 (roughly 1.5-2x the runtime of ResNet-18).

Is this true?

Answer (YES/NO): NO